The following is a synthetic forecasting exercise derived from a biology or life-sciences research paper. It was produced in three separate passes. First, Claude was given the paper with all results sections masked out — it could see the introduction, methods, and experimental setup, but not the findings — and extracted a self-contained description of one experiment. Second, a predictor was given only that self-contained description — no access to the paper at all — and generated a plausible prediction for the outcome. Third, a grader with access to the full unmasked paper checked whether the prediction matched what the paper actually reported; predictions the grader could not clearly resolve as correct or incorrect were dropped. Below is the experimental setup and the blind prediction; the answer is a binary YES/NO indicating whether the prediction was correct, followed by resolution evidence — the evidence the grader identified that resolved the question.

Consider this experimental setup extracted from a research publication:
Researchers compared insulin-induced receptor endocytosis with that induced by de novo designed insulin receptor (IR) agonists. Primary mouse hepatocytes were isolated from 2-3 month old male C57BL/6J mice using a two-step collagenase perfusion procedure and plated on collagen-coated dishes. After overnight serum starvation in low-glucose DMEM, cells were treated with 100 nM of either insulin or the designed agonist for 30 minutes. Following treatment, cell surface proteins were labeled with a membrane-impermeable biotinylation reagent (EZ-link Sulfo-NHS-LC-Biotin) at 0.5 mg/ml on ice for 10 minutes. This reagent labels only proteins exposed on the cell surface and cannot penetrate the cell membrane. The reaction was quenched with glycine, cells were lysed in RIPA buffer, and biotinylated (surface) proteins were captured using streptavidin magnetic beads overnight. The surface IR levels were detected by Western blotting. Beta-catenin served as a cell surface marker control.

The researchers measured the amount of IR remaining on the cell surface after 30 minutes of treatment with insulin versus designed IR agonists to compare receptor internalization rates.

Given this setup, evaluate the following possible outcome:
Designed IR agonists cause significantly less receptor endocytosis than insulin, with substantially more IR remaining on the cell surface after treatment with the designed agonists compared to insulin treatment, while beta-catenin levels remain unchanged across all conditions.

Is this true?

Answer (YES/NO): NO